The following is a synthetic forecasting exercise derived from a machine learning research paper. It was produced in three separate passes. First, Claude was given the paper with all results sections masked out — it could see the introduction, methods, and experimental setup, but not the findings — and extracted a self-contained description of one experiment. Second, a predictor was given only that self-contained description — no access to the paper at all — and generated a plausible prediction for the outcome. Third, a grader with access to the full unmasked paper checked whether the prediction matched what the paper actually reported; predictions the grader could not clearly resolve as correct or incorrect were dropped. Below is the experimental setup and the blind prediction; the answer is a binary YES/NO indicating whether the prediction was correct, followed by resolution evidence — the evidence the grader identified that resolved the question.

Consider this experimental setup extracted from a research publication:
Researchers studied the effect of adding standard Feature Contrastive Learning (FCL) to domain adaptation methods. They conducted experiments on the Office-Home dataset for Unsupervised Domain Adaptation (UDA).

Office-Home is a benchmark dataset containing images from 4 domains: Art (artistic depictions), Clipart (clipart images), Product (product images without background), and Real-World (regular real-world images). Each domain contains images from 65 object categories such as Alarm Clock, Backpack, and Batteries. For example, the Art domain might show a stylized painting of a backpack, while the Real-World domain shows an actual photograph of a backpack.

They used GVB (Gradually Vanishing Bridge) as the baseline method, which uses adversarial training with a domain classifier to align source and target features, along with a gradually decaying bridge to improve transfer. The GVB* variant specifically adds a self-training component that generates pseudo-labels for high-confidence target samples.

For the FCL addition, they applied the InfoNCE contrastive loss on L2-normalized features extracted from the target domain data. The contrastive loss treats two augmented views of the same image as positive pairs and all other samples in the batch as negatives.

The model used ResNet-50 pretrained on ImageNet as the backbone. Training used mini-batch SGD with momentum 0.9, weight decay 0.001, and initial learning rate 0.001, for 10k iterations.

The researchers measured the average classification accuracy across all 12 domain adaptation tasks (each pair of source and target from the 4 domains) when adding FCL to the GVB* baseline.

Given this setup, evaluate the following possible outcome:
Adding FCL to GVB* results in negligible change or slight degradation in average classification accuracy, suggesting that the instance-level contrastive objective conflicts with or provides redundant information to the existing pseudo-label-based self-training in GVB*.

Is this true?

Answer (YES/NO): YES